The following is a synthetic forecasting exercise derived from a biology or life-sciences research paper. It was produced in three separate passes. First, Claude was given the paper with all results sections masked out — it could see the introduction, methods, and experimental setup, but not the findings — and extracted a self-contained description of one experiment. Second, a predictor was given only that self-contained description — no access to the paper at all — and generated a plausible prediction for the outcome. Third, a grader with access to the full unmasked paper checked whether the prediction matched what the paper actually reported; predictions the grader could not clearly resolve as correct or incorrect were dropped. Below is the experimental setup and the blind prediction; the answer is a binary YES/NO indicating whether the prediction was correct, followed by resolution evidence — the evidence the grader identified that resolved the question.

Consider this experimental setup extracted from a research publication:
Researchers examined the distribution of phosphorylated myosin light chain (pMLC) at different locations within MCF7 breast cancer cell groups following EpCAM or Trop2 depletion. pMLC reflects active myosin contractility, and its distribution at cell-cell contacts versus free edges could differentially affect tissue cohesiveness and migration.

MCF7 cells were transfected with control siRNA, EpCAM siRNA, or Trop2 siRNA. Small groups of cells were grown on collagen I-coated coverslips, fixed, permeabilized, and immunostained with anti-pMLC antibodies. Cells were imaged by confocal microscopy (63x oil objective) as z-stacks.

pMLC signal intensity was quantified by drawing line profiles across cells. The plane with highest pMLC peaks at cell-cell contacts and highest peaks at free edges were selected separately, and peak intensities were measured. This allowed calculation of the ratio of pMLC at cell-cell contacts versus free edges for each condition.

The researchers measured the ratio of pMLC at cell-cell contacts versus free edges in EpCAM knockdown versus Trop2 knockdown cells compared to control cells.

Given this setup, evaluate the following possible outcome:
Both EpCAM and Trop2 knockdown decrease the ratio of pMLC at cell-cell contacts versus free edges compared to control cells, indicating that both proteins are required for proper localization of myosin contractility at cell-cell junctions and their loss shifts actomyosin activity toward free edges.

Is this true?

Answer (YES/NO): NO